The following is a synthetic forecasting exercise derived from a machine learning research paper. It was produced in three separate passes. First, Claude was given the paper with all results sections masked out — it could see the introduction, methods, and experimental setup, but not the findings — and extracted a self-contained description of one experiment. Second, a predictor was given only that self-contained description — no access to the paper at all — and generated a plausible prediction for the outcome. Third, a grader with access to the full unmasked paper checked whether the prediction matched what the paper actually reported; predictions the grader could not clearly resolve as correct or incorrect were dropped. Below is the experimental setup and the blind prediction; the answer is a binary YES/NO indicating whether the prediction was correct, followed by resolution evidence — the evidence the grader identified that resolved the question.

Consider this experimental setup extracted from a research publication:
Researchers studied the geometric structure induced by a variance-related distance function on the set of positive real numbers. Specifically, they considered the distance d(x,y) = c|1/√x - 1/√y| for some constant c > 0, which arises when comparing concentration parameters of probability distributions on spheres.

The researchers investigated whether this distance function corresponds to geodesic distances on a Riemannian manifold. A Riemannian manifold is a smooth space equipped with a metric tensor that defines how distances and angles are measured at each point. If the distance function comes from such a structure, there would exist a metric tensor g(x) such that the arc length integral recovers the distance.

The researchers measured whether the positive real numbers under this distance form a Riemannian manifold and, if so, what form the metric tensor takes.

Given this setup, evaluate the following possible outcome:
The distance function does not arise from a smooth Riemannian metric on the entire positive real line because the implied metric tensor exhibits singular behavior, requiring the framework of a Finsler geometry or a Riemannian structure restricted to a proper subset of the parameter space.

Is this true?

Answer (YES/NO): NO